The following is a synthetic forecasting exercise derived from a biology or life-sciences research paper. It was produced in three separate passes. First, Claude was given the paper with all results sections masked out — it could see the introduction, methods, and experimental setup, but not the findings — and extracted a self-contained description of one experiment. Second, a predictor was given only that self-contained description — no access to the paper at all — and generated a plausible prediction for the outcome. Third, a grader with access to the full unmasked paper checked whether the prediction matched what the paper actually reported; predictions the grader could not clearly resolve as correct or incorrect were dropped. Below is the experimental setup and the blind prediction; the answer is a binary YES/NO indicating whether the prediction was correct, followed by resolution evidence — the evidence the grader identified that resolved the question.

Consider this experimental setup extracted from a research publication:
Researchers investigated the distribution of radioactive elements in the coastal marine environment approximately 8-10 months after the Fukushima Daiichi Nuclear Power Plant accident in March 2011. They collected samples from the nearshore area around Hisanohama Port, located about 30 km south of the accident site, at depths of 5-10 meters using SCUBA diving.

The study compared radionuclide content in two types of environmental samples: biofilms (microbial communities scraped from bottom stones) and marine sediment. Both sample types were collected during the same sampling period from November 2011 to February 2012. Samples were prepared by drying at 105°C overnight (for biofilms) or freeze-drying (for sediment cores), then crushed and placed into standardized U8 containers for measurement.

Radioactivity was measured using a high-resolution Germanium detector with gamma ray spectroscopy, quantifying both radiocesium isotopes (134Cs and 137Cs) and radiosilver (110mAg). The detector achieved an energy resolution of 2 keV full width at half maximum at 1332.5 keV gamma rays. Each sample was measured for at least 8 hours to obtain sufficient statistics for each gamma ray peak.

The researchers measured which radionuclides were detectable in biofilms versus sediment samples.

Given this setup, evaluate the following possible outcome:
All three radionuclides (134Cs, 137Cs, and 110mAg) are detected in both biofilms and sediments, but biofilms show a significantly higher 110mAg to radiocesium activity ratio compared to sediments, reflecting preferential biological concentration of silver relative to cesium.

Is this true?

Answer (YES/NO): NO